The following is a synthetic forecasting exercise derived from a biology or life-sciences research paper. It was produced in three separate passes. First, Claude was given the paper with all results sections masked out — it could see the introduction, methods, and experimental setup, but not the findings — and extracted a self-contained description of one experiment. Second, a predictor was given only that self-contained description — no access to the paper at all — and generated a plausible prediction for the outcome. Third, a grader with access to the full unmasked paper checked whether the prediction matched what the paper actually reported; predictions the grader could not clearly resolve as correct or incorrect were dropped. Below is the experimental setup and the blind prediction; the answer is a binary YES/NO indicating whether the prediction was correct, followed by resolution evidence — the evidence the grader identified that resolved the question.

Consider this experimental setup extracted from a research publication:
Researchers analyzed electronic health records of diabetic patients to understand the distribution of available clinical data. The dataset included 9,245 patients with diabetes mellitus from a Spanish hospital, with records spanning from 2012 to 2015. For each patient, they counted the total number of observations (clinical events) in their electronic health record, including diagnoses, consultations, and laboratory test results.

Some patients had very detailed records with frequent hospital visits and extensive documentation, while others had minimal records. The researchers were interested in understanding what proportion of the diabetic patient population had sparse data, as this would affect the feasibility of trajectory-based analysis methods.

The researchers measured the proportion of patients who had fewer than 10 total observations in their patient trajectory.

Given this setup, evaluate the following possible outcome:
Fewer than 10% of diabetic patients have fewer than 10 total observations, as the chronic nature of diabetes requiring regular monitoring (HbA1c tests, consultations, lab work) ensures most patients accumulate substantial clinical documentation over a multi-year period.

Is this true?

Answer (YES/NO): NO